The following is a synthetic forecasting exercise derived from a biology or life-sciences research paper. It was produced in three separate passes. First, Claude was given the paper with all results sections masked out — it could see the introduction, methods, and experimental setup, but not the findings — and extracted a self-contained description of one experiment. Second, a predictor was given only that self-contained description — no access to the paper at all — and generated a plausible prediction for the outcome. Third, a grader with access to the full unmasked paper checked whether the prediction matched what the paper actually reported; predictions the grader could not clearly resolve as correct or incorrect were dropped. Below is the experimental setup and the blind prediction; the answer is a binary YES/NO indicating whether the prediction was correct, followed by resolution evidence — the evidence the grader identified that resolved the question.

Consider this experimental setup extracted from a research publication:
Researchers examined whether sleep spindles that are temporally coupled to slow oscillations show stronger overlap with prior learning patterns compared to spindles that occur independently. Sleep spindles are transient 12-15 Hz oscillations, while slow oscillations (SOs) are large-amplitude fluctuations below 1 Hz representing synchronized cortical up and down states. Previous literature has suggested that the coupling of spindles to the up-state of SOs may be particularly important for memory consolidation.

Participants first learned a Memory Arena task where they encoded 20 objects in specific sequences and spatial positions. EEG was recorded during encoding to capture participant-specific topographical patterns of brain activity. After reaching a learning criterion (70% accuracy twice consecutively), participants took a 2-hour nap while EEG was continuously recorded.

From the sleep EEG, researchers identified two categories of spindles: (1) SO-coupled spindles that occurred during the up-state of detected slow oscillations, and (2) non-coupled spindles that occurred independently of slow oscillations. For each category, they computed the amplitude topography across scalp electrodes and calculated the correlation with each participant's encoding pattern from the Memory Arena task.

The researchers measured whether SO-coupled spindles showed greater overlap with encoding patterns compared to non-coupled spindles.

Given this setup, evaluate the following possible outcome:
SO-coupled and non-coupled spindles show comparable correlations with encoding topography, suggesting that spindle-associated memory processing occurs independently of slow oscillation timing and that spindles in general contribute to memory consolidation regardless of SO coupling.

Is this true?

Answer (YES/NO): YES